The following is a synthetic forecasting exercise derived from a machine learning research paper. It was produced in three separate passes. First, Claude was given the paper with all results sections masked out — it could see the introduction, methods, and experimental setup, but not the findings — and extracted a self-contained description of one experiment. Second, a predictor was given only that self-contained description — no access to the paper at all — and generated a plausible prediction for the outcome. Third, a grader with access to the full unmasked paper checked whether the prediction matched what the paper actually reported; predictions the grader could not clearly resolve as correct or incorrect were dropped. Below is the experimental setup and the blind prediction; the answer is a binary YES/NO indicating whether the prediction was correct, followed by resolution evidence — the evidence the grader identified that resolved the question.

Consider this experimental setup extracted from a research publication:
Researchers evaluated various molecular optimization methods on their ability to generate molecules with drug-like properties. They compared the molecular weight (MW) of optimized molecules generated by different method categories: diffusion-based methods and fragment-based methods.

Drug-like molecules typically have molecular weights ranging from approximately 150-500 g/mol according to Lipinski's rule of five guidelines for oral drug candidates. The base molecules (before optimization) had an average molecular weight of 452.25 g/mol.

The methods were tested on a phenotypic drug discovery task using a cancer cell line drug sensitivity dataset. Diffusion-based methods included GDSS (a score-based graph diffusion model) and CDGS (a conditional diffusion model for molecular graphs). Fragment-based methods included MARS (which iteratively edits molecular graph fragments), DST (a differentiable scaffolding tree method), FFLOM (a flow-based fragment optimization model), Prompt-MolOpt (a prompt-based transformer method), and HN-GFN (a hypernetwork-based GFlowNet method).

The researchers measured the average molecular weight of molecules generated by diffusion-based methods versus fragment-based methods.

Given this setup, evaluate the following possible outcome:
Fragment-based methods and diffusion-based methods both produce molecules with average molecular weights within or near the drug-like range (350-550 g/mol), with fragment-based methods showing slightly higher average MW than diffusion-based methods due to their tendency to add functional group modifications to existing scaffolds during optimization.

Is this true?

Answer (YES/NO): NO